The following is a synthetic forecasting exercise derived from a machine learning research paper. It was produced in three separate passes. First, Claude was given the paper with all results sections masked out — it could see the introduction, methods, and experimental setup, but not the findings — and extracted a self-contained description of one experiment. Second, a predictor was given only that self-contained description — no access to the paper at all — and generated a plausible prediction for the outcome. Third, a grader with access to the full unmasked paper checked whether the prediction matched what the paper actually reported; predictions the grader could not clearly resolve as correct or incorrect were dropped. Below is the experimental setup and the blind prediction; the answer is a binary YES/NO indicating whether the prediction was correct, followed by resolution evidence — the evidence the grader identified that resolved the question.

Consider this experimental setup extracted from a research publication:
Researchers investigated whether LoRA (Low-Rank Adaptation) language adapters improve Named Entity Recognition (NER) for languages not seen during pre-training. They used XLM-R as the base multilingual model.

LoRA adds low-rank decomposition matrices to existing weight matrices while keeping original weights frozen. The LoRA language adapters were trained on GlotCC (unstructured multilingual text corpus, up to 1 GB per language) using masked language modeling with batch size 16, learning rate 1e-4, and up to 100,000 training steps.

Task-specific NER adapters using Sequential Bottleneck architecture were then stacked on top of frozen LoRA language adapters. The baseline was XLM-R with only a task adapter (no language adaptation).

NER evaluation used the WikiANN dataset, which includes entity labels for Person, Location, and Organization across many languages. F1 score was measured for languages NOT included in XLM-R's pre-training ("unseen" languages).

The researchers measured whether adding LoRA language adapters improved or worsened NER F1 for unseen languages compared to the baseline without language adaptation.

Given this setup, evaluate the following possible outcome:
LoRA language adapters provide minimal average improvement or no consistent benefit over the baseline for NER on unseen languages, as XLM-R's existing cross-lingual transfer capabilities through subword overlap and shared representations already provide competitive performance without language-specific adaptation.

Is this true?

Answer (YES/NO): NO